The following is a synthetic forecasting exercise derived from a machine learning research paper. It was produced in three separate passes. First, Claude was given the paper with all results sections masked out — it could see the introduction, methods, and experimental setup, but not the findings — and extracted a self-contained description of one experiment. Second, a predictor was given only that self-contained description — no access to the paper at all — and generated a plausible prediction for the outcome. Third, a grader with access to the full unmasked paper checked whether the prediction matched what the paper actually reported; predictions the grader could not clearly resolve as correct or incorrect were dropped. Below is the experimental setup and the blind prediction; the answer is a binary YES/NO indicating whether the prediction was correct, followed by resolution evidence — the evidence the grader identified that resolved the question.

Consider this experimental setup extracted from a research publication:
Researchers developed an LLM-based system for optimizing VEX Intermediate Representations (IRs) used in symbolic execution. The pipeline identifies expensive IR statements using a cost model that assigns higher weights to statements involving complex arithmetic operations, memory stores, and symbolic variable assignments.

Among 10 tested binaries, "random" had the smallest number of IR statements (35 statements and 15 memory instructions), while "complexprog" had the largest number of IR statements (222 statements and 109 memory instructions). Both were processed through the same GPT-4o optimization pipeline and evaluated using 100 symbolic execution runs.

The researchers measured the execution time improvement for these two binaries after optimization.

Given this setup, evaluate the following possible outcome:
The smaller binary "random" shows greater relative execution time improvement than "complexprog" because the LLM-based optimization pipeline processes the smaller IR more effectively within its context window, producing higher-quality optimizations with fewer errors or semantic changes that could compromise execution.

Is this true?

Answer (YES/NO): YES